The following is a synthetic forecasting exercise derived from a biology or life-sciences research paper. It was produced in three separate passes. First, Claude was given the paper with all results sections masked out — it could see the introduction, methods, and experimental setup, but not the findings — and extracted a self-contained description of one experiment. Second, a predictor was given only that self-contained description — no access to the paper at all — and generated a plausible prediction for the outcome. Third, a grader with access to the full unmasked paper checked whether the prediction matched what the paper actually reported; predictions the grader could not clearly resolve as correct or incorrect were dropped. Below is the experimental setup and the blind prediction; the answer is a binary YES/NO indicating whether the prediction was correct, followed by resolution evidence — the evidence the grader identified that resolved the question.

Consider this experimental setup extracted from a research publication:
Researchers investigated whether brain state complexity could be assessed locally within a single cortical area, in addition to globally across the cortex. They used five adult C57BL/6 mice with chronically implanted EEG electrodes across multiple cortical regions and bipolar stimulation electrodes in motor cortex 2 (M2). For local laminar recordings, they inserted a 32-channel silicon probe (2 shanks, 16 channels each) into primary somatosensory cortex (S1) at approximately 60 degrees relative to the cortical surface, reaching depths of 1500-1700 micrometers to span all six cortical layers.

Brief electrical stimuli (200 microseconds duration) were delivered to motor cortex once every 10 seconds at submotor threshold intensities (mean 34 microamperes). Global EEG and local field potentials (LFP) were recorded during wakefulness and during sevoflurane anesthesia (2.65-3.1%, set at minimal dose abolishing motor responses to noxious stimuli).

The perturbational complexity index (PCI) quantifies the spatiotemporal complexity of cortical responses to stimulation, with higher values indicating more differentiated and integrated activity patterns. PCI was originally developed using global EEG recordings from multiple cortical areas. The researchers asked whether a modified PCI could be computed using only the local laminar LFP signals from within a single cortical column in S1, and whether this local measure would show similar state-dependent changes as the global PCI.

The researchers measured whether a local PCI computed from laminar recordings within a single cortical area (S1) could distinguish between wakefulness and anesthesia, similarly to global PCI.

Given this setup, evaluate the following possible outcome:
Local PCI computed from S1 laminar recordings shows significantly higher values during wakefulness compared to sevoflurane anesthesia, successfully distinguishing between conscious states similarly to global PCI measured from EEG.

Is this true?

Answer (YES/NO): YES